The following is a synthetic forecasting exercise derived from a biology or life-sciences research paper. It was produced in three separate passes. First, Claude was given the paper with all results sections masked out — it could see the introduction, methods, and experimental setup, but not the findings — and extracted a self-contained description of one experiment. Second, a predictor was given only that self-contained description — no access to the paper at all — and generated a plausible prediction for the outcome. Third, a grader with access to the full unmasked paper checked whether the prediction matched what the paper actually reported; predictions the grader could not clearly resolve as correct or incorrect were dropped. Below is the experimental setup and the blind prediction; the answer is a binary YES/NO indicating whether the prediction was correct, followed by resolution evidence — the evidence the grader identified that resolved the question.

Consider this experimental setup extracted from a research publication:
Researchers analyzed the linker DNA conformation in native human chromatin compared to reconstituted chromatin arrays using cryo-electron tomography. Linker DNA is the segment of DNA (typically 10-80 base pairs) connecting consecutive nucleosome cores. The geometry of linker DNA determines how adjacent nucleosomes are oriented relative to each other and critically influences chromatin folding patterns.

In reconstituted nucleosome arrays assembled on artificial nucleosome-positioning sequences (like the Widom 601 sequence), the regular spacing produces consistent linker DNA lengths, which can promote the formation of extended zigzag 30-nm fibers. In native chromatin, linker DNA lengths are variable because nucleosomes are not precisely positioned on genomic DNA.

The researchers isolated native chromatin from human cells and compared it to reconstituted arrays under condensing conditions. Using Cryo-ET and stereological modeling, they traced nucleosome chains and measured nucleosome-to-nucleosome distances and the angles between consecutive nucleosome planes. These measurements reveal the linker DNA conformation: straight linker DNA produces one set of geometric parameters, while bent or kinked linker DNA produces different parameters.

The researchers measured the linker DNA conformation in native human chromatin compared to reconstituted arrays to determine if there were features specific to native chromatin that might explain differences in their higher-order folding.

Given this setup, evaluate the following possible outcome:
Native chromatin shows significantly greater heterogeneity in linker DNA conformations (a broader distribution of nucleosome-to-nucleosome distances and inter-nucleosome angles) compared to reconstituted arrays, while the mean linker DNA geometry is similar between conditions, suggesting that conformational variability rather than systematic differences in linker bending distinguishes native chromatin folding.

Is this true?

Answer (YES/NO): NO